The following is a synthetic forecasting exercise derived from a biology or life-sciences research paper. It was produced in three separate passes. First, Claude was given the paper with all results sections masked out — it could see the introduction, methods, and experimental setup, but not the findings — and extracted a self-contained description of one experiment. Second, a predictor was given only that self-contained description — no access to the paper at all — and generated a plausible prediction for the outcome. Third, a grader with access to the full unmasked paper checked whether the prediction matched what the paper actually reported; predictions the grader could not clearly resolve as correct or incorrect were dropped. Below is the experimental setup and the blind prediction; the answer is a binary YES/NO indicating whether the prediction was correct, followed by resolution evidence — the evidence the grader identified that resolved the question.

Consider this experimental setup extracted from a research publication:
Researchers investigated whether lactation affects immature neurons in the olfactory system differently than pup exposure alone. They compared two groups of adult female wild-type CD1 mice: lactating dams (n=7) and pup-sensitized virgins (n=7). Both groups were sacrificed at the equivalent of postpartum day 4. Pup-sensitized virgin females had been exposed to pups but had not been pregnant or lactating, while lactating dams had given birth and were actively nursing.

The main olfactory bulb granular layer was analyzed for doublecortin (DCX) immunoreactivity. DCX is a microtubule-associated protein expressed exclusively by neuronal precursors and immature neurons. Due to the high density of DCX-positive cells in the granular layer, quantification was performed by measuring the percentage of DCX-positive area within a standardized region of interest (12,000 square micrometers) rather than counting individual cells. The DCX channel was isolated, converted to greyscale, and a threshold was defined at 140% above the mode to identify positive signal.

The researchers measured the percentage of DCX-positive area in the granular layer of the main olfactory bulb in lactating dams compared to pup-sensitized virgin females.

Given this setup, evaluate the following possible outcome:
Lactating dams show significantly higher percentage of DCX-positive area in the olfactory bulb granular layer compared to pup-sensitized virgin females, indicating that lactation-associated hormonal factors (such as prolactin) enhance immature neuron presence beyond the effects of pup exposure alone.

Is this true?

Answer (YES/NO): NO